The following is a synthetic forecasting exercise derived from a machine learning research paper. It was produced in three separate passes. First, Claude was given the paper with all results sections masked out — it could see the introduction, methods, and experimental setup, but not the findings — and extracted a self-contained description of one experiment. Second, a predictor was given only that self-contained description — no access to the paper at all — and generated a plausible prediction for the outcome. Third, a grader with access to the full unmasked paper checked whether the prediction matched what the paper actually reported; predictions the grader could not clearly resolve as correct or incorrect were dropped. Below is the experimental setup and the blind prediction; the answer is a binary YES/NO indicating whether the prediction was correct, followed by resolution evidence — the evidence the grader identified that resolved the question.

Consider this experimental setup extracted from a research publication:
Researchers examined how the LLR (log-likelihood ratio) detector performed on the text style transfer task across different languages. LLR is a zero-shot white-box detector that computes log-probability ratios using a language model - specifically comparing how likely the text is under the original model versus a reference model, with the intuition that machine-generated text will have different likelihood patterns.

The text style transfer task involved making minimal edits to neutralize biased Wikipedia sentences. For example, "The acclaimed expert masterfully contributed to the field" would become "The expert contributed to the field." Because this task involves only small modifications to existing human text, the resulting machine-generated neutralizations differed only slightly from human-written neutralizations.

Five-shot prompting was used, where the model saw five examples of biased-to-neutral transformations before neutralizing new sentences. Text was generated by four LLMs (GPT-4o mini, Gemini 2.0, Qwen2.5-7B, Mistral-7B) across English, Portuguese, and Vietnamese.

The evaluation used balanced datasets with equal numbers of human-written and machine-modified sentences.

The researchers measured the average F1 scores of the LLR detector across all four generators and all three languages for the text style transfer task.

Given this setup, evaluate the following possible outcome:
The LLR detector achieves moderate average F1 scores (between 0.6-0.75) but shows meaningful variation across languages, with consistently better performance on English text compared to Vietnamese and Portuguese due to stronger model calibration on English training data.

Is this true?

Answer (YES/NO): NO